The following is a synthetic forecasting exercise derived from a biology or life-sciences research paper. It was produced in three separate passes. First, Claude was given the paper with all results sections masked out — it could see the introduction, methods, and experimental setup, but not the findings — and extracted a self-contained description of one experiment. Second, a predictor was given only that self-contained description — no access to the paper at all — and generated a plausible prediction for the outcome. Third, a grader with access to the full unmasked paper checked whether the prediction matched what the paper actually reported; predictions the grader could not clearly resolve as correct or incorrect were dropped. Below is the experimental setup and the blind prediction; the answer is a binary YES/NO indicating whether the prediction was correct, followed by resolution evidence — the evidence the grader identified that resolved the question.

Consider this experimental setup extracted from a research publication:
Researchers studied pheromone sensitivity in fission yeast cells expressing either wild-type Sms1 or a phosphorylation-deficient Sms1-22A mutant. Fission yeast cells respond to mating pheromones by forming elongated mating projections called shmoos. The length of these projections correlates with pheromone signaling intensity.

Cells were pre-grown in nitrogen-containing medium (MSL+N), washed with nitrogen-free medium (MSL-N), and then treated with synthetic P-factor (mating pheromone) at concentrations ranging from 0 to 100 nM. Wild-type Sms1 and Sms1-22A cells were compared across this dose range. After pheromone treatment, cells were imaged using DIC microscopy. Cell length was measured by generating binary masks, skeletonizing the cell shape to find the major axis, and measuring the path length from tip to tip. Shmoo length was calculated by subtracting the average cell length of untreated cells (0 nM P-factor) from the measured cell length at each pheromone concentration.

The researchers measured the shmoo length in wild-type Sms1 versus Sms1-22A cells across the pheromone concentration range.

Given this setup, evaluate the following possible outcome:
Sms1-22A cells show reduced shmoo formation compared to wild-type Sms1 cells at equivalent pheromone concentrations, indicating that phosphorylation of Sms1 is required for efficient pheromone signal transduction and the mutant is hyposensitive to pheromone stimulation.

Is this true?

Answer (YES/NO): NO